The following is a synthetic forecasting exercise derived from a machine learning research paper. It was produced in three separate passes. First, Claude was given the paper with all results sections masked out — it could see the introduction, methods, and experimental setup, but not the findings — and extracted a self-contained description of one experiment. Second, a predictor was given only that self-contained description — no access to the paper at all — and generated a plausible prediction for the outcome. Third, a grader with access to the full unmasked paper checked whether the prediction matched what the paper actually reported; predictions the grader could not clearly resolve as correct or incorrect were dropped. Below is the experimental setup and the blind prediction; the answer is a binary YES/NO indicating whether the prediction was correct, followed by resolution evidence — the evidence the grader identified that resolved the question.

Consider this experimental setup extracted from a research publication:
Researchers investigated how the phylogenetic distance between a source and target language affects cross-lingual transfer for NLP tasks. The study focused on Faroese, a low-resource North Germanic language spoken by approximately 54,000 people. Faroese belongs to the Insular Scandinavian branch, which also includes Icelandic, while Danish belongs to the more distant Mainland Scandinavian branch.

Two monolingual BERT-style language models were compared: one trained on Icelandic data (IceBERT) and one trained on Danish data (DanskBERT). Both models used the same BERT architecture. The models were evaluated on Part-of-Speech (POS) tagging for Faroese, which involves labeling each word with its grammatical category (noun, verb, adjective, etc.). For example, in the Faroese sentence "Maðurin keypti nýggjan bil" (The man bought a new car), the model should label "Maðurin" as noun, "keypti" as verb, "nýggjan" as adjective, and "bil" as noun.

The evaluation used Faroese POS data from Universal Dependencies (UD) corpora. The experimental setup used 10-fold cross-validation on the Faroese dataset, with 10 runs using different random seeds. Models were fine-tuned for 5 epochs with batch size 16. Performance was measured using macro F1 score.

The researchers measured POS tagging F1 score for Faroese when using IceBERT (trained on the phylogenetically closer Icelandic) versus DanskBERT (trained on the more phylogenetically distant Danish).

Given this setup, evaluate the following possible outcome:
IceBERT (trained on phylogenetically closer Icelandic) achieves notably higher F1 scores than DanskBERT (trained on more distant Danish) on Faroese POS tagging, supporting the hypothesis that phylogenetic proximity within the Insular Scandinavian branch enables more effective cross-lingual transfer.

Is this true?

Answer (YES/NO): YES